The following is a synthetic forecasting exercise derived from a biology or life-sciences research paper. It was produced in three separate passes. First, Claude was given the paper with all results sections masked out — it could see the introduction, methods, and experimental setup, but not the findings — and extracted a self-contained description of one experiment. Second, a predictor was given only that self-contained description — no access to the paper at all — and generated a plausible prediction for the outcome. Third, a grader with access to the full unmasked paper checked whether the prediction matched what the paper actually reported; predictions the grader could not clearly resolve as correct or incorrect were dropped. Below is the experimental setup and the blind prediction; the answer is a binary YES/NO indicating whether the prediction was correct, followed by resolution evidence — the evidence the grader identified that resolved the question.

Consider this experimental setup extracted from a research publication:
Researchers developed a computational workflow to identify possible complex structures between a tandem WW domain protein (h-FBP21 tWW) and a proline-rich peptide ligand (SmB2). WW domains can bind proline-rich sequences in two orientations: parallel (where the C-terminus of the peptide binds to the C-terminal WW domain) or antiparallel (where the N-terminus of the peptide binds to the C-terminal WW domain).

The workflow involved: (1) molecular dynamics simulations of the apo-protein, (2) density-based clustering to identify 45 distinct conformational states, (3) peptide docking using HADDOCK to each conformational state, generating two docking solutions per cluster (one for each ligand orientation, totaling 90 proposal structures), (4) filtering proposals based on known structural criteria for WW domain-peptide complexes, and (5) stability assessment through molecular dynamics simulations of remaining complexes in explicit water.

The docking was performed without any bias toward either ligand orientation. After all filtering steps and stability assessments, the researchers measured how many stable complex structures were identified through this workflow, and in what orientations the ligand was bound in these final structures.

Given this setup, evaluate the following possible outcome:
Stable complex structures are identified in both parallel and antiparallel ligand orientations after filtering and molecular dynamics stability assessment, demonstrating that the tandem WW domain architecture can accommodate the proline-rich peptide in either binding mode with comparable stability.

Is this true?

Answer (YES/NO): YES